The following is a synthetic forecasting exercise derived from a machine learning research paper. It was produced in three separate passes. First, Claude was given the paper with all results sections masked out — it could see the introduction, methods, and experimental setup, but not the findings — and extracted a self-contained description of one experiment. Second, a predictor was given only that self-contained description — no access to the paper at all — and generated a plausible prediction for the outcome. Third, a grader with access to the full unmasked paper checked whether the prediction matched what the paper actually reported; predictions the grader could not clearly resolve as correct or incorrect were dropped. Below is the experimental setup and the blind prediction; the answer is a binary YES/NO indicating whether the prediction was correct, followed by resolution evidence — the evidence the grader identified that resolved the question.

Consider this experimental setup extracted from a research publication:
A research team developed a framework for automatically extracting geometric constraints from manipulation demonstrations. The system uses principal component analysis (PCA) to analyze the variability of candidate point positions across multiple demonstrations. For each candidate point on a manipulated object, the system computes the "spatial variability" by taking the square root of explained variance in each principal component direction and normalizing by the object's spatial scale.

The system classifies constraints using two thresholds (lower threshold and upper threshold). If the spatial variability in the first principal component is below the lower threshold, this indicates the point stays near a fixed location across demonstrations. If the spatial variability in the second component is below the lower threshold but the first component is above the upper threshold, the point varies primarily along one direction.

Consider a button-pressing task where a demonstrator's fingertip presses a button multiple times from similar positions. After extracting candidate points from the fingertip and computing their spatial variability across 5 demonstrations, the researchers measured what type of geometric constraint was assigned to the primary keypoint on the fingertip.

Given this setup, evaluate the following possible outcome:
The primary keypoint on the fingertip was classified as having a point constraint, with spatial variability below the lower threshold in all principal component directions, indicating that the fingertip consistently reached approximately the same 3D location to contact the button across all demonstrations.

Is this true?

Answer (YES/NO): YES